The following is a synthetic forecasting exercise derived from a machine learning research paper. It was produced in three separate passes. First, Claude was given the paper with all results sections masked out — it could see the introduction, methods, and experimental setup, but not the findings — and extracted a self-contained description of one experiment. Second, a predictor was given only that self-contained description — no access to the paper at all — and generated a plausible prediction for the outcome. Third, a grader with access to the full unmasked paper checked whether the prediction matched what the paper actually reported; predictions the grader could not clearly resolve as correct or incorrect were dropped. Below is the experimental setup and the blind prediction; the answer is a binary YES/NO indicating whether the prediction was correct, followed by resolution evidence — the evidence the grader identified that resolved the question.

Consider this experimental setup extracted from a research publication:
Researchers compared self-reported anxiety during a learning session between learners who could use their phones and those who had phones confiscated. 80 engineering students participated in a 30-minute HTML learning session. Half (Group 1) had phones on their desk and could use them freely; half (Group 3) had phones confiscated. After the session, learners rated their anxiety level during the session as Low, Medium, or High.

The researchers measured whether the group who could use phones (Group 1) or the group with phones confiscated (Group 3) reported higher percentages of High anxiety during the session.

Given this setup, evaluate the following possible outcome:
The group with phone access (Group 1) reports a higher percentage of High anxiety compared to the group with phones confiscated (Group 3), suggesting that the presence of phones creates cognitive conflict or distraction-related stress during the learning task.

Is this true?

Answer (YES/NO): YES